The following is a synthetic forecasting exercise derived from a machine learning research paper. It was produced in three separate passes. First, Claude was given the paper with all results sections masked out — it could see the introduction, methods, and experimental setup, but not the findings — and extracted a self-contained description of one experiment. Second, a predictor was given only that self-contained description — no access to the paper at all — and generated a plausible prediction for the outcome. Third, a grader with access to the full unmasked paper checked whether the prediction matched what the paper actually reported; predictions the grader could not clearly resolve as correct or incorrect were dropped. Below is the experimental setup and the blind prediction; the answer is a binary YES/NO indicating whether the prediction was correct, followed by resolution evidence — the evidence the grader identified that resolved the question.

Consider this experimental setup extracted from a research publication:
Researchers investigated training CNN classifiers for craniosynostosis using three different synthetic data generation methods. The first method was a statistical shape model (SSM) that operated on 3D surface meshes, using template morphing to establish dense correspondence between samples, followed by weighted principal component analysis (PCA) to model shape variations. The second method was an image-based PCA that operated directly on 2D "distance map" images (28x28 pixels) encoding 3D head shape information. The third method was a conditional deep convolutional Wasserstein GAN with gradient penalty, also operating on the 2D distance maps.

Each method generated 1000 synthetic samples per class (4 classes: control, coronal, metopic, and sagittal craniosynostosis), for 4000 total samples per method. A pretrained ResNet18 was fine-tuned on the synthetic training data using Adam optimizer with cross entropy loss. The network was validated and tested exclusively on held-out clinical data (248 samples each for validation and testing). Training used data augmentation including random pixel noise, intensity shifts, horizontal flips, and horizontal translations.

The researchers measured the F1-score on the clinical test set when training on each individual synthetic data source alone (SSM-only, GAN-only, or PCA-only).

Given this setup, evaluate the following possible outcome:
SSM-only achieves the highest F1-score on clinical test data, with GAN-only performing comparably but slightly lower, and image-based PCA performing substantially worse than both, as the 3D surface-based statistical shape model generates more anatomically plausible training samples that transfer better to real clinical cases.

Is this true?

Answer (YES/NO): NO